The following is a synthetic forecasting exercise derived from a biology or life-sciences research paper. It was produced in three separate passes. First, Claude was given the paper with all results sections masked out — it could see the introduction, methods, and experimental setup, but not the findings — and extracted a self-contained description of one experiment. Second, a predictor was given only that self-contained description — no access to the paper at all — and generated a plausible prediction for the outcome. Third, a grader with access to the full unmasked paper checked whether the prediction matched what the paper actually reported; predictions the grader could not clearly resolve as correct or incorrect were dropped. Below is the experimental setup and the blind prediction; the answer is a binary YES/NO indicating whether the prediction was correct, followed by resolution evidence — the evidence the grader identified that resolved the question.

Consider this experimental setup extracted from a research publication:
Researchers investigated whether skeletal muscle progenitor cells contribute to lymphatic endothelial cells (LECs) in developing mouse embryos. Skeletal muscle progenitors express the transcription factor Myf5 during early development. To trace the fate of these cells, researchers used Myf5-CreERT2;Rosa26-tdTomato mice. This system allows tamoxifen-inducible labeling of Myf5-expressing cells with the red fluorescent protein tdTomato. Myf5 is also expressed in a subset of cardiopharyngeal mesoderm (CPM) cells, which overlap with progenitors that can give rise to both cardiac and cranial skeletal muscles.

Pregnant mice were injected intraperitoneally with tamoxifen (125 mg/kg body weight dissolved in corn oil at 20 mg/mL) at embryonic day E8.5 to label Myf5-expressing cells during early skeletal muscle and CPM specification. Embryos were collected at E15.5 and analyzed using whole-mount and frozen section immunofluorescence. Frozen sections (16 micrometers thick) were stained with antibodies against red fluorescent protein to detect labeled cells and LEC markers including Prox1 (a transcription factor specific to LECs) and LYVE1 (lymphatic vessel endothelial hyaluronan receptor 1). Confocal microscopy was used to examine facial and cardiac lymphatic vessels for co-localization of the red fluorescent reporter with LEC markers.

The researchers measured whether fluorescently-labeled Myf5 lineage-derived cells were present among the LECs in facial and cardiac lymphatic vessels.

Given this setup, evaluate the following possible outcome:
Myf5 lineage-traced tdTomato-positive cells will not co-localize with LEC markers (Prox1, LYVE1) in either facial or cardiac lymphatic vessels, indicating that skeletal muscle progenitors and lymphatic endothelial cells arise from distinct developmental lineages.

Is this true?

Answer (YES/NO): YES